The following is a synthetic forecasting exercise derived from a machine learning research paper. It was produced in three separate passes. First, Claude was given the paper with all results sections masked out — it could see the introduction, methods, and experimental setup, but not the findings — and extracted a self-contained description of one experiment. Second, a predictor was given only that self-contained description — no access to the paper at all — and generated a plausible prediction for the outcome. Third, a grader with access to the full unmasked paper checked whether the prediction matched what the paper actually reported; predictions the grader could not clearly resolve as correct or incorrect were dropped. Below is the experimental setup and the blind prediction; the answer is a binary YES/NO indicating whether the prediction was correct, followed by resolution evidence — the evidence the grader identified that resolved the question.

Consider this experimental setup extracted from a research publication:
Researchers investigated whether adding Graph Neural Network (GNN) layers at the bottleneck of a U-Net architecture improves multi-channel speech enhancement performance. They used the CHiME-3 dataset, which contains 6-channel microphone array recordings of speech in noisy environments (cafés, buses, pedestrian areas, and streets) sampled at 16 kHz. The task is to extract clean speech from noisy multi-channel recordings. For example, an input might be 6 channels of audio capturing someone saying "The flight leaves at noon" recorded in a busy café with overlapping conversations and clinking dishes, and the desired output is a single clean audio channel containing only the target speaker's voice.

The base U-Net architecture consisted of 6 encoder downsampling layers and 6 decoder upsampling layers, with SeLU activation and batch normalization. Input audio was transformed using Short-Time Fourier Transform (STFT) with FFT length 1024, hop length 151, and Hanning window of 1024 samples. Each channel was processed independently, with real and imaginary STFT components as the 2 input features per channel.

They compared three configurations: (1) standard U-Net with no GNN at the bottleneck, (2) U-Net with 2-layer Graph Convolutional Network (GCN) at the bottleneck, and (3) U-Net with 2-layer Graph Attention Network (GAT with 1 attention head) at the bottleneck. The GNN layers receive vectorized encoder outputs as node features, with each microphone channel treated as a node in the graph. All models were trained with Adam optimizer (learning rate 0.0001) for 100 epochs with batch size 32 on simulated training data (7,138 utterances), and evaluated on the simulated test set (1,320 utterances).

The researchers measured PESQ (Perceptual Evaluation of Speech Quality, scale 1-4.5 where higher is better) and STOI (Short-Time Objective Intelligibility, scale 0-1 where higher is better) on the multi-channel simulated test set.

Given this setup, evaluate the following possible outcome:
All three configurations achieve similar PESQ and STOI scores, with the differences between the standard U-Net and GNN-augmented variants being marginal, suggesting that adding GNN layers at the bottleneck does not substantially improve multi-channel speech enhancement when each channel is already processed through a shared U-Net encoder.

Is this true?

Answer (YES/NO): NO